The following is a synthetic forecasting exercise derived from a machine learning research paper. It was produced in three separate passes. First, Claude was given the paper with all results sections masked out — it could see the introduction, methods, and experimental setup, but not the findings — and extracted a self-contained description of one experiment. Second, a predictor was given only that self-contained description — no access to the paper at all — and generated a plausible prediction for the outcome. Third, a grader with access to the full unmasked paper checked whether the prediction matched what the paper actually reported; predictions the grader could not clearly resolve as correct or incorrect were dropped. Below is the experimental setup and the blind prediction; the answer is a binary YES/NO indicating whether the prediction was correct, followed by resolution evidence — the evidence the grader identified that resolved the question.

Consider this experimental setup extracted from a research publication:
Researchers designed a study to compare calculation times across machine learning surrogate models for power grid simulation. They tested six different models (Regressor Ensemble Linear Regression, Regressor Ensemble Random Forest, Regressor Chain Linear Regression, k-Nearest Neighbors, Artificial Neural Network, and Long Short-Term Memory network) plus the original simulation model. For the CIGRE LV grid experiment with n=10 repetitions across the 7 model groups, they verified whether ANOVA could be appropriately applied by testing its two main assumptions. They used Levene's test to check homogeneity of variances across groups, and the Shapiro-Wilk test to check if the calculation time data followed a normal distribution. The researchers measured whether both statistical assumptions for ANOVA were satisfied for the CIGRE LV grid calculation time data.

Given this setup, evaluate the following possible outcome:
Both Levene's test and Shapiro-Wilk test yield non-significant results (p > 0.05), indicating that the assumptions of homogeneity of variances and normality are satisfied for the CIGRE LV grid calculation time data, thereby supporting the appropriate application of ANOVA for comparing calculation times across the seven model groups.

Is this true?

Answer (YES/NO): NO